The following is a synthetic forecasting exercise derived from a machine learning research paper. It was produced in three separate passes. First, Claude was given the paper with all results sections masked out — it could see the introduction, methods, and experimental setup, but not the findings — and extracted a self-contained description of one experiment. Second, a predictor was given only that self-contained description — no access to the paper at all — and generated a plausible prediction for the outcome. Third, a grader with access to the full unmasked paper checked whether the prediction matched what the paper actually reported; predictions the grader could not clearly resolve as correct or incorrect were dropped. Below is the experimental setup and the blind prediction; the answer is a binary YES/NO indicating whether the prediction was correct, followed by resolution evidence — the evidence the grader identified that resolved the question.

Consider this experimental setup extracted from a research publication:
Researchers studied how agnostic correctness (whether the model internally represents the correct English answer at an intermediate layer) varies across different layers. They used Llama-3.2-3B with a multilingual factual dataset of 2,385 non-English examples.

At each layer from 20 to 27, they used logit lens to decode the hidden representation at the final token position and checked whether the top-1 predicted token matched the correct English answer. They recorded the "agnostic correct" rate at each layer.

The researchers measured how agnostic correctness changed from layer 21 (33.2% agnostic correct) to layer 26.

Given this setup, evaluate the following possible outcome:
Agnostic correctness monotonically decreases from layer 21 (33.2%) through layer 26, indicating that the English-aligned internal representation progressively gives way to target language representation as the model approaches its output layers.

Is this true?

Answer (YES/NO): NO